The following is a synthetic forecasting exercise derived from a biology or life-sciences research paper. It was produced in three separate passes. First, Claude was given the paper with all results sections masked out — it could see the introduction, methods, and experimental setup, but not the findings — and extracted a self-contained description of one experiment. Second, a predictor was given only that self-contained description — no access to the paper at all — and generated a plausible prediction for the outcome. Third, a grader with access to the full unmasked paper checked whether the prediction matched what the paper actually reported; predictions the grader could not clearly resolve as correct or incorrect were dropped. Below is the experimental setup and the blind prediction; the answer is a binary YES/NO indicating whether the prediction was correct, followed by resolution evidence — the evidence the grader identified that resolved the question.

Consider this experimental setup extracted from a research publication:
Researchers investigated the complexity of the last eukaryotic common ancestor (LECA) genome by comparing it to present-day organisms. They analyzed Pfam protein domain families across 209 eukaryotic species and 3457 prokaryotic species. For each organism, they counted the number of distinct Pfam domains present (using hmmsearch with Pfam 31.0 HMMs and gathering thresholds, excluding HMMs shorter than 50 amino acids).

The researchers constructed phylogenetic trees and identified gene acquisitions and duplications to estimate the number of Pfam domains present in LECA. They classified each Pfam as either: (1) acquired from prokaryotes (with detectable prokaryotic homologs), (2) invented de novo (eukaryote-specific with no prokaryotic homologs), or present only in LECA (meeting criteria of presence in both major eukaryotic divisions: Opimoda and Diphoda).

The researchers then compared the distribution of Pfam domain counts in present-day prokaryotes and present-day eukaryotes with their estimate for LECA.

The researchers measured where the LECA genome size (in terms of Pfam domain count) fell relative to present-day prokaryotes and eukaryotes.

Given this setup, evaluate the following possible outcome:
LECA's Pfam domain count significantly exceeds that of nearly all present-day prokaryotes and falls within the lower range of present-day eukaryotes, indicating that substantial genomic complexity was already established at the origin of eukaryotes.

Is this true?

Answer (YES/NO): NO